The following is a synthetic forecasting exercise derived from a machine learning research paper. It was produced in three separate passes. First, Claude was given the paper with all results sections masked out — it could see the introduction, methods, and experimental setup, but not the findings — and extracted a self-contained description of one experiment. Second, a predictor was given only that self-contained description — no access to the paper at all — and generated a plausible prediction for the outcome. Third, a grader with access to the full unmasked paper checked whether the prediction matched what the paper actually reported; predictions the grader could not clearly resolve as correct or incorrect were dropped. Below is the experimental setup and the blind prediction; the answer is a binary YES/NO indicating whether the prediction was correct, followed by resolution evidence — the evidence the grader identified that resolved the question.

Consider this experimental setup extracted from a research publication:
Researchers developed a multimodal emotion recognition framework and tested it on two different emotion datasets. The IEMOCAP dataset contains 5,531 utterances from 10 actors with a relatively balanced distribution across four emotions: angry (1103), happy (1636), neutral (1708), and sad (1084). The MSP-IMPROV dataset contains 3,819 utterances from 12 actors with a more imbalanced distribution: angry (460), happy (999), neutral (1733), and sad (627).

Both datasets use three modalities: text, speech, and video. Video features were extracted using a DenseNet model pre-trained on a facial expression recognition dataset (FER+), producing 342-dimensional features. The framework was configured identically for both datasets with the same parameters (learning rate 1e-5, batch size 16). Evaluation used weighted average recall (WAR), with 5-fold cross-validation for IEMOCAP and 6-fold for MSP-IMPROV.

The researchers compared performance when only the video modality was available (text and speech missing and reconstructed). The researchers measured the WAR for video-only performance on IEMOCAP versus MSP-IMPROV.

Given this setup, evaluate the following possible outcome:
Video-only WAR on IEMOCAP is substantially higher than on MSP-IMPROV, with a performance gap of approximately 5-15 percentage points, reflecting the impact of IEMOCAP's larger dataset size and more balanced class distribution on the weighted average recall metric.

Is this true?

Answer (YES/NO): NO